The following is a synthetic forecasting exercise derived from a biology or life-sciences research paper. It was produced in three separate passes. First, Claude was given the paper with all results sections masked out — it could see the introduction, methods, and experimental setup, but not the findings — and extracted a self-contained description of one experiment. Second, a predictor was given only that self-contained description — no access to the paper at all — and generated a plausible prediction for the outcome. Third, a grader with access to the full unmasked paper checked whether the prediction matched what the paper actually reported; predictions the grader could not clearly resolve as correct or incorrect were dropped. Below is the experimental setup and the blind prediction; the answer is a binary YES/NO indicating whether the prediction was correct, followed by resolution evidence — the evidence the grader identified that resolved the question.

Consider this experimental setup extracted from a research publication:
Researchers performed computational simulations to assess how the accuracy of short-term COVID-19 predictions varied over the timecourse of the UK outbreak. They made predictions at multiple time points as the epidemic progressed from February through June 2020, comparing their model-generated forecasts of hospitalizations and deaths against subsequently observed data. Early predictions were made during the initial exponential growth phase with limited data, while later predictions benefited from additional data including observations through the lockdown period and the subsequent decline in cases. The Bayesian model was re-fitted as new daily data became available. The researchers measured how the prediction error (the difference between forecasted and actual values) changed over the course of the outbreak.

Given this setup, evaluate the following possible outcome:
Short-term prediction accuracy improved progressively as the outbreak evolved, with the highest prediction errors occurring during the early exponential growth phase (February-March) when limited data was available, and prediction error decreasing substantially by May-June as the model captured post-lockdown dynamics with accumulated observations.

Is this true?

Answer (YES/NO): NO